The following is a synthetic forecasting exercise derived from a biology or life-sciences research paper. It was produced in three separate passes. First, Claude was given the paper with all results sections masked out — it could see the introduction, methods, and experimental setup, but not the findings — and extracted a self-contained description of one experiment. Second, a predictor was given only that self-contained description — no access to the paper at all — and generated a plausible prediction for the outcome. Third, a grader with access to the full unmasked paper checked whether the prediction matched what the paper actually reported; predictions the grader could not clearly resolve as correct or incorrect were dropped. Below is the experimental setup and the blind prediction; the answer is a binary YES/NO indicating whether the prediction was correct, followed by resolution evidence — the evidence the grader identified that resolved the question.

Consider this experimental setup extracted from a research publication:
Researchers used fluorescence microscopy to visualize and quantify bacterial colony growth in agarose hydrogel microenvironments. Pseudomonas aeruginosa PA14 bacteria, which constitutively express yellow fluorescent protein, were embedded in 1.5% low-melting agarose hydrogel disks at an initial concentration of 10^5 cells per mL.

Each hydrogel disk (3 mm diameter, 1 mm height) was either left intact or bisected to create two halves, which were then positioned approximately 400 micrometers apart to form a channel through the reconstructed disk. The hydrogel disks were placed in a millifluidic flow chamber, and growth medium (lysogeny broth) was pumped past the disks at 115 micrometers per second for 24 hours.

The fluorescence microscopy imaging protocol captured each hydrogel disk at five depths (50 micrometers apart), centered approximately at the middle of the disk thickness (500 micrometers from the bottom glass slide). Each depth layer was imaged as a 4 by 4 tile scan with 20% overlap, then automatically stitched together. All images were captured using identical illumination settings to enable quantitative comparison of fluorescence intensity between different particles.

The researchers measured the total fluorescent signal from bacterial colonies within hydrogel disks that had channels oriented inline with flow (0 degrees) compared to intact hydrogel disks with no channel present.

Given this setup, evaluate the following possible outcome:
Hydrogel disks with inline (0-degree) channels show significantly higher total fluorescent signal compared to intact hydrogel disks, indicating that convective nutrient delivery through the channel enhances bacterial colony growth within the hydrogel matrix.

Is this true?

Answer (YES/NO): YES